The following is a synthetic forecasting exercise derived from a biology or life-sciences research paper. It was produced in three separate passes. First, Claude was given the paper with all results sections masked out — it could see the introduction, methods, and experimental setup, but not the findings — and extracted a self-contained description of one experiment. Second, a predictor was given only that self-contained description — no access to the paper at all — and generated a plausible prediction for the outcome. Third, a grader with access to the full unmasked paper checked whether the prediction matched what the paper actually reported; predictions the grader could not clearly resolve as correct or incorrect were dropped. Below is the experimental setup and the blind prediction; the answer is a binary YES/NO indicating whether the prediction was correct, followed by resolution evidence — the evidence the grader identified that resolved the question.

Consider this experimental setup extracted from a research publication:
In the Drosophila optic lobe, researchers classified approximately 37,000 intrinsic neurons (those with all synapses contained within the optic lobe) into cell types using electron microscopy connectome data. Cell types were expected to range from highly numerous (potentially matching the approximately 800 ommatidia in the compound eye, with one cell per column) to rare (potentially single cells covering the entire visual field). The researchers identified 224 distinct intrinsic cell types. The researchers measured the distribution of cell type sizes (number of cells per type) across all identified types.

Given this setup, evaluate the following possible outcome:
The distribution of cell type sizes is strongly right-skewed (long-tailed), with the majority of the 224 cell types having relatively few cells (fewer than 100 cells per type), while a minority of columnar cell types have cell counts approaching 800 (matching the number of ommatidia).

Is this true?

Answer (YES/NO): NO